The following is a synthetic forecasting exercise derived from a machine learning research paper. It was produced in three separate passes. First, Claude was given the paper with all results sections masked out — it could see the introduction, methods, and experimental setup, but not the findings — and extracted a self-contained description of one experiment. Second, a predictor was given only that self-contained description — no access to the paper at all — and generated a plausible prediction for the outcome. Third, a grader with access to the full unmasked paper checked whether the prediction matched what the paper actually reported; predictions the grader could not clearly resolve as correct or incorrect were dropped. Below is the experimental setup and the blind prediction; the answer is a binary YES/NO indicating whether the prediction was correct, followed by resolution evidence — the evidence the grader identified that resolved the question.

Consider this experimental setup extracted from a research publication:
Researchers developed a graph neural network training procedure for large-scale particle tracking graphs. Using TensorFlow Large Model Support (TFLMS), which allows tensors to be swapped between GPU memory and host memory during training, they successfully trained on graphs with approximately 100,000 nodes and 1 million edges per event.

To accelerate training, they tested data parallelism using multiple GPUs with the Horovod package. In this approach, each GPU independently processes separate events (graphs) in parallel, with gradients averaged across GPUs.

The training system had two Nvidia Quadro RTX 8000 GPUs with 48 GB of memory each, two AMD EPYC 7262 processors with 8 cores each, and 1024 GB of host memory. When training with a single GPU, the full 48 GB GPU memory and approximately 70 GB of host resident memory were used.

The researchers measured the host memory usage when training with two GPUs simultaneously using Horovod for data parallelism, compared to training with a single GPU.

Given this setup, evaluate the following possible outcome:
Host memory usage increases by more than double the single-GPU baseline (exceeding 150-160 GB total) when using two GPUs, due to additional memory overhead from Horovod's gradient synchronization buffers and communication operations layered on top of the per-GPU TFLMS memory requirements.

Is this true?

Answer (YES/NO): NO